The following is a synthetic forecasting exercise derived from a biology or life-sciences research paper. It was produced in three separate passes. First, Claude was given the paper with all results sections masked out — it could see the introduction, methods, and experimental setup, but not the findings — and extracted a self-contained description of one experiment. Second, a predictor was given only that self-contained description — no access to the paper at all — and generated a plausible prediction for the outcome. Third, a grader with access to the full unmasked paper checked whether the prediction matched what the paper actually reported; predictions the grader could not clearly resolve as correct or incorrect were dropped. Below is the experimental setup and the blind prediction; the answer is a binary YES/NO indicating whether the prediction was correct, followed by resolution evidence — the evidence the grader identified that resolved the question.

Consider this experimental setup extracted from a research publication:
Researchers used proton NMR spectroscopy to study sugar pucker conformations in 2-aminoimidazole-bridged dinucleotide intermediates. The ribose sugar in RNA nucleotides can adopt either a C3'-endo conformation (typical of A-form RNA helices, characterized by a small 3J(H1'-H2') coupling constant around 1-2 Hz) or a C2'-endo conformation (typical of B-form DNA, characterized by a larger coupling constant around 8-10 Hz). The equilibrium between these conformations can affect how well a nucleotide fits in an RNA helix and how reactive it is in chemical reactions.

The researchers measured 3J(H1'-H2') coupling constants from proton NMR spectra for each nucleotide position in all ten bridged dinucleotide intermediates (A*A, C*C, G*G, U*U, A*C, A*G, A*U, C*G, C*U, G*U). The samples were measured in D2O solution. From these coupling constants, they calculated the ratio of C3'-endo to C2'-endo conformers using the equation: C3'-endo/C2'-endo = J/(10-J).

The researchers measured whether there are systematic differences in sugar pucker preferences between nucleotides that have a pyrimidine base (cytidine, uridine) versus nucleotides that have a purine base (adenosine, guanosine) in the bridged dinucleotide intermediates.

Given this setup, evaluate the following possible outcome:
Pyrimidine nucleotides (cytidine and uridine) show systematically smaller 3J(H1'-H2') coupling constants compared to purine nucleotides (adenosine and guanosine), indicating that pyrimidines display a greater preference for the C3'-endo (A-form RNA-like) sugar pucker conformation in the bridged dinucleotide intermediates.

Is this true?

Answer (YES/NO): NO